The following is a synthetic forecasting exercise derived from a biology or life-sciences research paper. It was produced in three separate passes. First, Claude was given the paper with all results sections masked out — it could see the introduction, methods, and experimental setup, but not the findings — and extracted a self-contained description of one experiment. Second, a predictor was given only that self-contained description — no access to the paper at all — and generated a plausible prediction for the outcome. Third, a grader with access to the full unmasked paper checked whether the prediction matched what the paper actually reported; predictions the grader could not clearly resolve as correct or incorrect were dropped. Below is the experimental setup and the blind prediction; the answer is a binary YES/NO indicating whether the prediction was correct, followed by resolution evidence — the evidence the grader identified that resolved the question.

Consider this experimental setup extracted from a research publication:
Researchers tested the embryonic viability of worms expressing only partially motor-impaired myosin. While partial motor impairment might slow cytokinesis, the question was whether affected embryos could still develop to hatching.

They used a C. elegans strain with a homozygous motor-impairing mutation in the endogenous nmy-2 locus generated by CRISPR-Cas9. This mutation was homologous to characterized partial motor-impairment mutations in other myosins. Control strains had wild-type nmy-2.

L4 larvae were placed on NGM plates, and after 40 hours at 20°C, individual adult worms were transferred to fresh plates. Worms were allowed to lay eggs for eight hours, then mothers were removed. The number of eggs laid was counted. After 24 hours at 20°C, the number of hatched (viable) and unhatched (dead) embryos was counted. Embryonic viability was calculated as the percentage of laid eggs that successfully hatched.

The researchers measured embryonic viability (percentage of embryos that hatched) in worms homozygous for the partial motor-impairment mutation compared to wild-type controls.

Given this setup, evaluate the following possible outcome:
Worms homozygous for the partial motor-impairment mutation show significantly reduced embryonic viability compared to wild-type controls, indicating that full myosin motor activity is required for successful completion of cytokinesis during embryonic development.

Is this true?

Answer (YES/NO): NO